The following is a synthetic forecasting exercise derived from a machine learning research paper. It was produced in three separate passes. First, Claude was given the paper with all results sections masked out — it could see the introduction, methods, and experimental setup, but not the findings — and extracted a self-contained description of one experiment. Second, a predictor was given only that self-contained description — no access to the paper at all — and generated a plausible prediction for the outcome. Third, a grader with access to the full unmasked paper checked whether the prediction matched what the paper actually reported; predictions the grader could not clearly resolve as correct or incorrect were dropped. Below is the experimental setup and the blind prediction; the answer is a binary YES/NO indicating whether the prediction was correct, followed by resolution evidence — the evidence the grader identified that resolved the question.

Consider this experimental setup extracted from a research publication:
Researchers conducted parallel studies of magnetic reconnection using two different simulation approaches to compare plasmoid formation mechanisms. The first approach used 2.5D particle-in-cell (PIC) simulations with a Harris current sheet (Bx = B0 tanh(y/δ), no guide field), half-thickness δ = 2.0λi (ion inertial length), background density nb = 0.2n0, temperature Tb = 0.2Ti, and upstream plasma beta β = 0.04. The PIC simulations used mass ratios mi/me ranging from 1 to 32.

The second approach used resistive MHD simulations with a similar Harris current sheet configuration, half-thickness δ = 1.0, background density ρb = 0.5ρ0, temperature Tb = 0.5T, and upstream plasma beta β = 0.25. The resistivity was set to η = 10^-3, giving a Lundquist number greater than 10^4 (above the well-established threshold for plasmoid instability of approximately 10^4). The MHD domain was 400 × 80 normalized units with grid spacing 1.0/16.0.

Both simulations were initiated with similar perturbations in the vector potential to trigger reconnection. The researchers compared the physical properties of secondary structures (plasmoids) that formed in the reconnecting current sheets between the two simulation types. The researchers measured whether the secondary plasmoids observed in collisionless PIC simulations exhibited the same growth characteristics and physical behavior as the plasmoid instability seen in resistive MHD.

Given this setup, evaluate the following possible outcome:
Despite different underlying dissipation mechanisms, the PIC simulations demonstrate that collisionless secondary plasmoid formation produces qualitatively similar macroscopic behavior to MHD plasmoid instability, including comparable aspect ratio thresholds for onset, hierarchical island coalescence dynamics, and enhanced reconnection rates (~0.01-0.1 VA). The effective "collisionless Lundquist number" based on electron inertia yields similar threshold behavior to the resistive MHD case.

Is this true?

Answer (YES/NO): NO